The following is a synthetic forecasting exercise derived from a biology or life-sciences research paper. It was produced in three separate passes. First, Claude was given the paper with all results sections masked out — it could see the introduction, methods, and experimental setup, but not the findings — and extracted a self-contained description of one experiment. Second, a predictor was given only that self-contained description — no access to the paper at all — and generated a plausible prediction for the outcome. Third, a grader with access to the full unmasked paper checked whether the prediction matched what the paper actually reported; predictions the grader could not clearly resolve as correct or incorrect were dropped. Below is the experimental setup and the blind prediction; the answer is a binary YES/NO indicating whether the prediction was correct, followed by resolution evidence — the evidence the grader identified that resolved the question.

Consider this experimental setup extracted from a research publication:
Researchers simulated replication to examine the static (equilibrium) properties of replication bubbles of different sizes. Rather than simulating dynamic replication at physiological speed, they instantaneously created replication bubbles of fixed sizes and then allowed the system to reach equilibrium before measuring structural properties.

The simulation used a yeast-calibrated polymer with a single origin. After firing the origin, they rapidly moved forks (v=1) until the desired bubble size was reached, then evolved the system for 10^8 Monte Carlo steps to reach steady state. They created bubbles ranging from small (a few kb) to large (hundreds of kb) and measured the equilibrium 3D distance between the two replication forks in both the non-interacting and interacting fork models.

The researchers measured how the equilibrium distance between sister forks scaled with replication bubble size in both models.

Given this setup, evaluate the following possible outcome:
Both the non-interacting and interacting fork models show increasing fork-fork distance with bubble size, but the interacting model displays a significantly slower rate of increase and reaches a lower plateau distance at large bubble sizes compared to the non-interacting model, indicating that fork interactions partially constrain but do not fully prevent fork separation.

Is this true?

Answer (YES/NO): NO